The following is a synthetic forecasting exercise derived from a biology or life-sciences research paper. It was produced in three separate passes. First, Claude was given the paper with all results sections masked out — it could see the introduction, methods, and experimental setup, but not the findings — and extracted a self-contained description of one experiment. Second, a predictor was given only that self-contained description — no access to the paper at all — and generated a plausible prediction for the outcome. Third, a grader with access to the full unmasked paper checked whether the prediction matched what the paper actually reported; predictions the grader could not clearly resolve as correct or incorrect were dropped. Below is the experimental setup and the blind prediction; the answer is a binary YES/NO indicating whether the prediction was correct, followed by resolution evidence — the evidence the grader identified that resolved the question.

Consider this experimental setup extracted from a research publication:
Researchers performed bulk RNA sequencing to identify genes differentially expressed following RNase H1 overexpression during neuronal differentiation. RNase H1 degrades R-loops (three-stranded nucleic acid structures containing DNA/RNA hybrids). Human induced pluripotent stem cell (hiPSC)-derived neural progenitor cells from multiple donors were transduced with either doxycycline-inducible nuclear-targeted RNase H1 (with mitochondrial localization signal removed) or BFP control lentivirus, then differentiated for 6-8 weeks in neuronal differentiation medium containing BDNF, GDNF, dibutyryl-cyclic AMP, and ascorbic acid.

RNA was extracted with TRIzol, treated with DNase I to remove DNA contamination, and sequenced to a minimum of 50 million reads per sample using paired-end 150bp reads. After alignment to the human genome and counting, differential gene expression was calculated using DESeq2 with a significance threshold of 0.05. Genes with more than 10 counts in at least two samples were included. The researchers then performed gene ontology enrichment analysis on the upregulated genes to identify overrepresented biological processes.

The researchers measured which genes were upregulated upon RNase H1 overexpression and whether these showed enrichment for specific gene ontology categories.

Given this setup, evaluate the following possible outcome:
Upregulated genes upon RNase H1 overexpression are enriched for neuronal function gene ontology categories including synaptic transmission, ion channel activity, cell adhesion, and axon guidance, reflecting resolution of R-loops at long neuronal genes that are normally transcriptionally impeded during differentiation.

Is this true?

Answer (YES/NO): YES